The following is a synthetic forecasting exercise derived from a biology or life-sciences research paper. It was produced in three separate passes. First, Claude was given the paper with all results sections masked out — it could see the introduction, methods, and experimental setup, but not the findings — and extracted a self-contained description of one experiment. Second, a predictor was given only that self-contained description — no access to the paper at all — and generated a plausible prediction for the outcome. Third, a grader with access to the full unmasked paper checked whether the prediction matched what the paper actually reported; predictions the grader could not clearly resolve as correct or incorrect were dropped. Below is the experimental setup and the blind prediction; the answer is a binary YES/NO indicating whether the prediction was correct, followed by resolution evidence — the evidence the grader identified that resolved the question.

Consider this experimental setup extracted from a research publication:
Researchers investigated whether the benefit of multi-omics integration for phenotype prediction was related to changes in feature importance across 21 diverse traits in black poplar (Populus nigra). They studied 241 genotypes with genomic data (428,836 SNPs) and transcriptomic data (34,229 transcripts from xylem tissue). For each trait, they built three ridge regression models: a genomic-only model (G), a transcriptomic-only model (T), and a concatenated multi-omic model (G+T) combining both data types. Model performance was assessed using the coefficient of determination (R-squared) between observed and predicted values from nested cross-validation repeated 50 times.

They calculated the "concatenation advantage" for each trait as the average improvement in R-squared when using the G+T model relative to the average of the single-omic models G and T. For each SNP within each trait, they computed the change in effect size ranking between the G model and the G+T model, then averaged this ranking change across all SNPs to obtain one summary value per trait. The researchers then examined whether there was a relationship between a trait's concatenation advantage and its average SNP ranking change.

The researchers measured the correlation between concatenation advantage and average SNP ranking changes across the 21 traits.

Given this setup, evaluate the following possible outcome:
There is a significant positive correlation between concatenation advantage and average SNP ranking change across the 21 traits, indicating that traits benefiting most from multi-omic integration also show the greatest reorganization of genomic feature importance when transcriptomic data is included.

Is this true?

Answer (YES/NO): NO